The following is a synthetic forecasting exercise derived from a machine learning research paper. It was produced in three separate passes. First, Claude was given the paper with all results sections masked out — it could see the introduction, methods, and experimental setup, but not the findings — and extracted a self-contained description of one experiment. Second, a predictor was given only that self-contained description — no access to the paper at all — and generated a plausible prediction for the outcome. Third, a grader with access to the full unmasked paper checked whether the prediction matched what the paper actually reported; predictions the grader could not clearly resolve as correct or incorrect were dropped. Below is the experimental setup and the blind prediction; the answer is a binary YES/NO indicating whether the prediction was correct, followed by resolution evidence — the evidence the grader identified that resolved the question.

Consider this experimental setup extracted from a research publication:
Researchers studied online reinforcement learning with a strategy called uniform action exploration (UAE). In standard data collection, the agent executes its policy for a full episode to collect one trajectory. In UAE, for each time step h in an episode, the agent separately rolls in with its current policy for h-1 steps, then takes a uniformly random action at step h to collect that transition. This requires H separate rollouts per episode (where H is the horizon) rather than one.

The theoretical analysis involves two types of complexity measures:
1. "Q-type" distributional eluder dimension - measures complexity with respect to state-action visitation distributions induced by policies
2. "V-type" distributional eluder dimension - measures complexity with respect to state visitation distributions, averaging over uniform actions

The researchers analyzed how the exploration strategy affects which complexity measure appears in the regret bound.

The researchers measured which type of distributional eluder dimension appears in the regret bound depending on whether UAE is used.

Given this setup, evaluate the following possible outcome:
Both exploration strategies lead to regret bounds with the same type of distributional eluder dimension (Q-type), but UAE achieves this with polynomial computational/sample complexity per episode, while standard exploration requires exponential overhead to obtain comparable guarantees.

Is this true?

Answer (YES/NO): NO